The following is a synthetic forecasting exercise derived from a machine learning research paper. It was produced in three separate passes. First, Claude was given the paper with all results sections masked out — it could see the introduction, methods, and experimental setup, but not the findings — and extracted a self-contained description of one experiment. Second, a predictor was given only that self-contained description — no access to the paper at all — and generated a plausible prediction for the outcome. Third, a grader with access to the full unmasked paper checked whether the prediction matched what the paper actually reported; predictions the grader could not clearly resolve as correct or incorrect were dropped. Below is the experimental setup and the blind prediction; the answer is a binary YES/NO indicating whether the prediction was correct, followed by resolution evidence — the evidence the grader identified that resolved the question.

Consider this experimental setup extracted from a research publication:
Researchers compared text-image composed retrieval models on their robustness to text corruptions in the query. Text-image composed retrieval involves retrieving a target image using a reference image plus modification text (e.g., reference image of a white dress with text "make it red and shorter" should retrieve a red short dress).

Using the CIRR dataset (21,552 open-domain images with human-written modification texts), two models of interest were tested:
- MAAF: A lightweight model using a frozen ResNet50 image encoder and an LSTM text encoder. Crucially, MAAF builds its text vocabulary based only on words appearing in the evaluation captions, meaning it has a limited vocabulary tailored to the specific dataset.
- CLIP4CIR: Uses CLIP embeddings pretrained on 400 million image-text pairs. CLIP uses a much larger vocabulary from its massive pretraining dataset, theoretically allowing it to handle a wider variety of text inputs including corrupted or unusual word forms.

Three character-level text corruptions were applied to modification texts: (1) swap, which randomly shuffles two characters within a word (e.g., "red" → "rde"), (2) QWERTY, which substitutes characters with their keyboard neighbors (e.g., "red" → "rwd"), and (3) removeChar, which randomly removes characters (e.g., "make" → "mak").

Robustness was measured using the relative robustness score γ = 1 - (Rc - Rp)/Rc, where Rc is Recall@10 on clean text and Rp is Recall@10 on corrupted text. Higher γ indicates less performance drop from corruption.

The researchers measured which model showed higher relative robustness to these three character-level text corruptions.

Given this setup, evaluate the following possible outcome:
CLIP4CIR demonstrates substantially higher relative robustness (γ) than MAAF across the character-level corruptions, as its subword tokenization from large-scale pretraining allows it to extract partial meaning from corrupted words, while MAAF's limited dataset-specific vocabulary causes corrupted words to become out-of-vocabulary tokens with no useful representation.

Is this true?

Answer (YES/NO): NO